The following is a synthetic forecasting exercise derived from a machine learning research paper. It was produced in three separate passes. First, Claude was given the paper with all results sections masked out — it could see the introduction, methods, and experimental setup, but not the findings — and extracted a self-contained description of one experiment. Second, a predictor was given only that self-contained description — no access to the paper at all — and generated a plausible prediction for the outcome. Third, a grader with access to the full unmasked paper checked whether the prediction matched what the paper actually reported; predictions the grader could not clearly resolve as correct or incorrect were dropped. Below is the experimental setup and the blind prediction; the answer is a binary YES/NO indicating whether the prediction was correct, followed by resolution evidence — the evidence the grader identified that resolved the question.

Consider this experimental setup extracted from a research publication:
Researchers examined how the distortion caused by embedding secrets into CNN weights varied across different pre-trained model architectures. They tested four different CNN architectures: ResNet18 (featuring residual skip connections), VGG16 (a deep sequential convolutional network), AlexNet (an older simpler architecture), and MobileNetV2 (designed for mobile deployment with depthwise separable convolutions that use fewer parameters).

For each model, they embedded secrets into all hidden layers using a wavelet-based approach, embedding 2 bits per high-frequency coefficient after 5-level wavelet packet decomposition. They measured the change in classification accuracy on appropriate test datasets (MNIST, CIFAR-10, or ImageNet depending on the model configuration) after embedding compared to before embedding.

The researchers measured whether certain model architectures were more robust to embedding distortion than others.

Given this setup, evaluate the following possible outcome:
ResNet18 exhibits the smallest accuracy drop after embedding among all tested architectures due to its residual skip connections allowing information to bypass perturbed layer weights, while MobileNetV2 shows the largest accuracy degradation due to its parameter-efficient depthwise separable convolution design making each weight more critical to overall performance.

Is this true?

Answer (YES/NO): NO